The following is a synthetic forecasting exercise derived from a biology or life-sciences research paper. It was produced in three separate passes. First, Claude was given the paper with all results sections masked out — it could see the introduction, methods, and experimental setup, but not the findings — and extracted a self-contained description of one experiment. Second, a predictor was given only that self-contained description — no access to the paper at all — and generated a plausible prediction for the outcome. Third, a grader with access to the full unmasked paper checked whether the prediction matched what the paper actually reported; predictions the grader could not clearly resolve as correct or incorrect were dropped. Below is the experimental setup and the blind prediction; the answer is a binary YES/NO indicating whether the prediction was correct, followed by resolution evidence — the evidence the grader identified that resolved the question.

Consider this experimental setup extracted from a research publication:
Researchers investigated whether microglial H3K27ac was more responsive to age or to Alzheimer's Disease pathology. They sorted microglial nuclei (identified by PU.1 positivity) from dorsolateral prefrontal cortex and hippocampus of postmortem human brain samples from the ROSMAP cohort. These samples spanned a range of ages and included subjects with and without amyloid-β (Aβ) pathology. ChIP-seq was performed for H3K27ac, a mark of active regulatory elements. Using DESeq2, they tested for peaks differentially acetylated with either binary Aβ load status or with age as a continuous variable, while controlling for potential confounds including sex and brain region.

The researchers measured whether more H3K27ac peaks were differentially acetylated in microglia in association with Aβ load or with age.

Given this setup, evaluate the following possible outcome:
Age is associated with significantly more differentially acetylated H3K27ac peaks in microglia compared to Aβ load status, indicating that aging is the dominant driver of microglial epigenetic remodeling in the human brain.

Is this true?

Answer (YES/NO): YES